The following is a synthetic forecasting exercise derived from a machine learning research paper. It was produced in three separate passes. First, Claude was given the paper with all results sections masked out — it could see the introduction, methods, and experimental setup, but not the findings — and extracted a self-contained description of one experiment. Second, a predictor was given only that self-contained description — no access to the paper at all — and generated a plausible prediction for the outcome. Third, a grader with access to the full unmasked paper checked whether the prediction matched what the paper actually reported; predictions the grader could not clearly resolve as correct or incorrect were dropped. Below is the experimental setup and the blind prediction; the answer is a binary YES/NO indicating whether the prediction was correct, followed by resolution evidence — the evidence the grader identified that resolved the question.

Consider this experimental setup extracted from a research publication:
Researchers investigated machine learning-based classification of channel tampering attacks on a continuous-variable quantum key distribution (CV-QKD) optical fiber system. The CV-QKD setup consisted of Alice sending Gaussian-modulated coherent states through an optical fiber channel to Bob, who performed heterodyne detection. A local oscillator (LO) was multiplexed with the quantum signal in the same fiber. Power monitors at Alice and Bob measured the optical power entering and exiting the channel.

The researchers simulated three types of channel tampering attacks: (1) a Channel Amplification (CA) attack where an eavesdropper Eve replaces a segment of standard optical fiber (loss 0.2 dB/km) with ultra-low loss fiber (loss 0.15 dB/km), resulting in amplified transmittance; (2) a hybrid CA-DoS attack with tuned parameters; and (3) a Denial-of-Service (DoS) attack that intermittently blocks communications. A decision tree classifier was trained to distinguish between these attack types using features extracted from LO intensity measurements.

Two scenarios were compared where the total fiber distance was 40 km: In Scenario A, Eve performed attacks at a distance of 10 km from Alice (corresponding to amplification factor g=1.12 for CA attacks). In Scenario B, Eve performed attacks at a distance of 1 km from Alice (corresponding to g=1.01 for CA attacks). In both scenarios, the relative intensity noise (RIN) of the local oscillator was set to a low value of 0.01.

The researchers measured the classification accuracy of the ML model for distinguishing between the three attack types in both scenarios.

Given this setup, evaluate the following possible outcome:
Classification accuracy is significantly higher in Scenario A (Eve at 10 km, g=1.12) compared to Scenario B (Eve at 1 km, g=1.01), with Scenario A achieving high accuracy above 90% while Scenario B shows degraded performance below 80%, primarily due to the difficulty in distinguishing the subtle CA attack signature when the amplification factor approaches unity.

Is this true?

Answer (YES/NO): NO